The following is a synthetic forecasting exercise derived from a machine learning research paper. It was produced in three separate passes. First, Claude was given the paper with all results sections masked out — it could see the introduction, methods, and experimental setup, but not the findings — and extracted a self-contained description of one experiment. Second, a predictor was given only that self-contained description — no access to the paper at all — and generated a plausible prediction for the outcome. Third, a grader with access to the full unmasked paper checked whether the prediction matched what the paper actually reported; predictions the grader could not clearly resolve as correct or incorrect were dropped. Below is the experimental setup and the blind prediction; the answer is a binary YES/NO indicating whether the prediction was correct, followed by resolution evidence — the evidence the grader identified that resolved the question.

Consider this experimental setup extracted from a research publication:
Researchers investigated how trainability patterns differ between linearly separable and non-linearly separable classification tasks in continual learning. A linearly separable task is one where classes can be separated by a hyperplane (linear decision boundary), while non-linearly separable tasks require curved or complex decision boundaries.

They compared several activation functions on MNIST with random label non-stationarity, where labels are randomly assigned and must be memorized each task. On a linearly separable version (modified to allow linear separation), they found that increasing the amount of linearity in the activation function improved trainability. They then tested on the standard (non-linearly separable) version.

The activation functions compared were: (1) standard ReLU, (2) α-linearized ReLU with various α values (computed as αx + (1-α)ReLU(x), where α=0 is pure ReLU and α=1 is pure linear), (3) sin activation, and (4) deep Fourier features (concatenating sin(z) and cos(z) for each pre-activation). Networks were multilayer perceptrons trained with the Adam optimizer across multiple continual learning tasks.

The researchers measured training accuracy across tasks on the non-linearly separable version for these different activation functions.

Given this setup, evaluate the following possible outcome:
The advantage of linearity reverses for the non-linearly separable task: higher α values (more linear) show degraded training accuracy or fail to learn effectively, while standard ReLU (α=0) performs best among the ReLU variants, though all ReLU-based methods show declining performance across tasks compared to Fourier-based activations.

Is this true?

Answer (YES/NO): NO